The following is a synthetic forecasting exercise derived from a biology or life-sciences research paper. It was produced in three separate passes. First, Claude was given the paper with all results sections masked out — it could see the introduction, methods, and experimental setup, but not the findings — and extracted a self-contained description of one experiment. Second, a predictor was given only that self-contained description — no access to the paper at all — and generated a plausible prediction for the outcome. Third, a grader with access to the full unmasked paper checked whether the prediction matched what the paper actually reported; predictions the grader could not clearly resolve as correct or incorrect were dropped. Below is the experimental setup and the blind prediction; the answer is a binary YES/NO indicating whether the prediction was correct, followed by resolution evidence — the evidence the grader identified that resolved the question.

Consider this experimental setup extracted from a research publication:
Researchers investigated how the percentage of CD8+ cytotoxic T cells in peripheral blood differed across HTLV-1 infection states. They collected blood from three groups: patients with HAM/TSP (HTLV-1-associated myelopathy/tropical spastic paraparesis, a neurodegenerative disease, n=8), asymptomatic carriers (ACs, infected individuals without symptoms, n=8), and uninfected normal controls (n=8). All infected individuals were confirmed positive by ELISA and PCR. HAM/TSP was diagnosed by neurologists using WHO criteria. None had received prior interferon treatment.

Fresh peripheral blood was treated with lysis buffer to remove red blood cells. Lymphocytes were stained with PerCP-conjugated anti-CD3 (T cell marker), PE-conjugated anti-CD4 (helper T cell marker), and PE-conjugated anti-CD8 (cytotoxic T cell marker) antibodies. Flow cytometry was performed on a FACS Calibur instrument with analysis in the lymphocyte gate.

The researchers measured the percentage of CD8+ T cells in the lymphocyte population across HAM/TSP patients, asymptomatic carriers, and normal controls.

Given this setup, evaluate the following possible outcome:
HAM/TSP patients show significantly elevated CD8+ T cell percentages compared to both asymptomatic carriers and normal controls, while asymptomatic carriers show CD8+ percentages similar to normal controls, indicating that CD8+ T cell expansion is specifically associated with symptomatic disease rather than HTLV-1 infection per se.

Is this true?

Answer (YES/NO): NO